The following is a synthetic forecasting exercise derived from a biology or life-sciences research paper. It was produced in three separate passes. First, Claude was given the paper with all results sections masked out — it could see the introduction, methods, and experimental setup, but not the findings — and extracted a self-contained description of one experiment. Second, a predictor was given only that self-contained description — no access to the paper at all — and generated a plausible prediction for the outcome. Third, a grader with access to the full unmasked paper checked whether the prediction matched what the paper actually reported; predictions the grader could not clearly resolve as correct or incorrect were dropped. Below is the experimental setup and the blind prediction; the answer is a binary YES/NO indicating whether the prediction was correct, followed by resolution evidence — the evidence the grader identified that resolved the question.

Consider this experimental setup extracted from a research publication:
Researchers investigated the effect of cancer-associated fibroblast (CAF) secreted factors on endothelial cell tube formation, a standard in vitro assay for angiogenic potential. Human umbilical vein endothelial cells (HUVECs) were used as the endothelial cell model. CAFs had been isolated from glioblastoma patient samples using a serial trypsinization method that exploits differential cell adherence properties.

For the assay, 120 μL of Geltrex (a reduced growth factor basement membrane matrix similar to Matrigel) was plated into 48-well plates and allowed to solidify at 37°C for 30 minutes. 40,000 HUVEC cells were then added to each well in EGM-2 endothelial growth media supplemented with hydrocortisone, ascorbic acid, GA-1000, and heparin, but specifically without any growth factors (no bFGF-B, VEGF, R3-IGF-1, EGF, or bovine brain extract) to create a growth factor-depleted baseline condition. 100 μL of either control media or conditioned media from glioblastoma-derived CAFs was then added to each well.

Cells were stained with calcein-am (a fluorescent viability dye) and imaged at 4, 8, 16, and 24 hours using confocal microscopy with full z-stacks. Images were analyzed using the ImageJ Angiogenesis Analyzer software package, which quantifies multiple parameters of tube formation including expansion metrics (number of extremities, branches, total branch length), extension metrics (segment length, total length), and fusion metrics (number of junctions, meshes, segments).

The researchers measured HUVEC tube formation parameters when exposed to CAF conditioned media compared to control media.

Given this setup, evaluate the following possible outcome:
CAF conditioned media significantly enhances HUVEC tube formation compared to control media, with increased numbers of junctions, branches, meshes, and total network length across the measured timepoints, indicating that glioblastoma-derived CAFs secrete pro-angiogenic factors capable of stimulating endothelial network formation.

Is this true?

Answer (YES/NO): YES